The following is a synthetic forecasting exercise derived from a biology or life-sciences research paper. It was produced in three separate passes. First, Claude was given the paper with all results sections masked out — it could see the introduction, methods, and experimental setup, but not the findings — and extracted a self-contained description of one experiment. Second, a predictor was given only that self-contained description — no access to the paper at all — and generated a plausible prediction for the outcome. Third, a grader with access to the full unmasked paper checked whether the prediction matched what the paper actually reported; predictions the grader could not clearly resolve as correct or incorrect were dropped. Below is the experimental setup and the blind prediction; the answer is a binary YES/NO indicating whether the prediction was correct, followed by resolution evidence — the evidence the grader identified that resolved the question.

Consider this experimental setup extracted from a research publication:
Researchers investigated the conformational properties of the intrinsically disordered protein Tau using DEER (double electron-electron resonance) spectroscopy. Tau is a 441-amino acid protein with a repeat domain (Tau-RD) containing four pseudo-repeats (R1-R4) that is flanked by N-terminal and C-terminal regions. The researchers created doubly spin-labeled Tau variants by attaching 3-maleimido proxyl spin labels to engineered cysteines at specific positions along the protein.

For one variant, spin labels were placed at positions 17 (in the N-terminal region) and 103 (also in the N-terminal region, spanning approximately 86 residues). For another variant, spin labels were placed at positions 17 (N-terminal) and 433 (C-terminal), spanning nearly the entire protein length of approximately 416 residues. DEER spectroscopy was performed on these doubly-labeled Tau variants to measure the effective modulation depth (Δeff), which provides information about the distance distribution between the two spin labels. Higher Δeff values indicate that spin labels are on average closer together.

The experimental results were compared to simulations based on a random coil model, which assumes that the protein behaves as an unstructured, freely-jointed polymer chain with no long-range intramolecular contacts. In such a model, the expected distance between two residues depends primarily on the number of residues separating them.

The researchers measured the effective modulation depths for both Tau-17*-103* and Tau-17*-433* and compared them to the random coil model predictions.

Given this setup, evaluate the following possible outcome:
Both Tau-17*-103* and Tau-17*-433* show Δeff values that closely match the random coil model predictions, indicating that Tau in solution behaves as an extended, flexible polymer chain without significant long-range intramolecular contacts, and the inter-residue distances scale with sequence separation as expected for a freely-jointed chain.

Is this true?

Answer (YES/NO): NO